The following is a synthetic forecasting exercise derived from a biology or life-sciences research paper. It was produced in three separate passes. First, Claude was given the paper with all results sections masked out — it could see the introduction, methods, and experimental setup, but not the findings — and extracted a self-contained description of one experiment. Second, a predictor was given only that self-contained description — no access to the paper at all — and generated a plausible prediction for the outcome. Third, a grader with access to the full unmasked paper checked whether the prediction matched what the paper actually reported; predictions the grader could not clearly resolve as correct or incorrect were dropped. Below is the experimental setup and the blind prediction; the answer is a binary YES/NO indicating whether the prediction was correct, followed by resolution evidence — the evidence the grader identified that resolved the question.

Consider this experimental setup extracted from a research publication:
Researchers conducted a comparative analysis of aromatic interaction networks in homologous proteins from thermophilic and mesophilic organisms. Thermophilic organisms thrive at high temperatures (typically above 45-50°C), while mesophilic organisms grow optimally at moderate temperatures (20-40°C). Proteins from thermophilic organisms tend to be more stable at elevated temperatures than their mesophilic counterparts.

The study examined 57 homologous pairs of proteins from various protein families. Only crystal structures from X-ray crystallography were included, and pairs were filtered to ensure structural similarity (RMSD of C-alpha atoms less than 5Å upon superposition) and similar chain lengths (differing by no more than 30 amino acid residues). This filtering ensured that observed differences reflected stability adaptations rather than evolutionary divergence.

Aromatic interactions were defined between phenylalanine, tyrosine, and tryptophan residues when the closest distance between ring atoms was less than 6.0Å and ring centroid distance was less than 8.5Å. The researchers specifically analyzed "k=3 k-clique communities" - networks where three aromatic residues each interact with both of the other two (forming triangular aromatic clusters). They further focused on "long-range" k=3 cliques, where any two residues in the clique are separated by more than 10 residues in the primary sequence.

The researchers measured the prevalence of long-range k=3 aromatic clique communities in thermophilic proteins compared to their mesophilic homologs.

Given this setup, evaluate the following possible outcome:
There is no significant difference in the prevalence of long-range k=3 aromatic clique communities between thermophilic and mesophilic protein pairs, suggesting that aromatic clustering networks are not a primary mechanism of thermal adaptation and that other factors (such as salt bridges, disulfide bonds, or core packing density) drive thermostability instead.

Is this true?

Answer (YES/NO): NO